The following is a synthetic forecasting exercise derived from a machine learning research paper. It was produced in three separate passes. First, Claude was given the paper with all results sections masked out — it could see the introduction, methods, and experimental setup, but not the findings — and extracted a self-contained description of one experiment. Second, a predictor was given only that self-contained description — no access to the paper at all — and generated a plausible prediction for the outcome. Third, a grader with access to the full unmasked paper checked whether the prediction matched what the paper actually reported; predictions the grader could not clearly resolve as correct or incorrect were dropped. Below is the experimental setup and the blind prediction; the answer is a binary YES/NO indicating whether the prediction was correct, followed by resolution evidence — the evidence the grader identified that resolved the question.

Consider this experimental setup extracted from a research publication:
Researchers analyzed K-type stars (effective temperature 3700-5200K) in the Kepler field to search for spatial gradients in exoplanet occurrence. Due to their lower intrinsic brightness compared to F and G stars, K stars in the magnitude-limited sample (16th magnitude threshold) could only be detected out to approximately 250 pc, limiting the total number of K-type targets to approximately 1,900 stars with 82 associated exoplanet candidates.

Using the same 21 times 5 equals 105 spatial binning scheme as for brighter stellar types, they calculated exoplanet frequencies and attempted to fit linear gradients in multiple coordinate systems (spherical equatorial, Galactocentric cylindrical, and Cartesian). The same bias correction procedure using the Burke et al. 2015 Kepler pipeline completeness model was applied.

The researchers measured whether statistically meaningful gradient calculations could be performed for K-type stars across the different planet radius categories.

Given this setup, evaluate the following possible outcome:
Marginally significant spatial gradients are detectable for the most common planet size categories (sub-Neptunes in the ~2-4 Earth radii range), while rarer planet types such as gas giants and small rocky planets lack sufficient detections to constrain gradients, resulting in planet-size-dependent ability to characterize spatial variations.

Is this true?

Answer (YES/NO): NO